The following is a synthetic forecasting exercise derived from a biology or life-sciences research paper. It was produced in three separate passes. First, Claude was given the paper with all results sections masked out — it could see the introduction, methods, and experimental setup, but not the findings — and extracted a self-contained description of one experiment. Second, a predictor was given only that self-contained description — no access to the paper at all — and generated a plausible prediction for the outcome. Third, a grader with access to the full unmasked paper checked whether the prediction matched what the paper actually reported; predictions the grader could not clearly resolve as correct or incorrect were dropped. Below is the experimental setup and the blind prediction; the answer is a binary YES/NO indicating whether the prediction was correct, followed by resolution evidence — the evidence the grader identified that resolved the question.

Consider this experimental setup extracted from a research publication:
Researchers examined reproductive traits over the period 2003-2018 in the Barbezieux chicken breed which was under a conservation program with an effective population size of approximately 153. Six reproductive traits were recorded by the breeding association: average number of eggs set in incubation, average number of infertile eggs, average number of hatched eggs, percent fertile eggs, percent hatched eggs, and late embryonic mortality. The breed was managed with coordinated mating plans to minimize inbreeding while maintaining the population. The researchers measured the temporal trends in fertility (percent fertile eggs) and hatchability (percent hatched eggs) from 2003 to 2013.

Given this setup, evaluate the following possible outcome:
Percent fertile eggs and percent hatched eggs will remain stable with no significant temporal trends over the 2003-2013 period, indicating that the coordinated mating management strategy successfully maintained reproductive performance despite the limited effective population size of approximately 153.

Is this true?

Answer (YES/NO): NO